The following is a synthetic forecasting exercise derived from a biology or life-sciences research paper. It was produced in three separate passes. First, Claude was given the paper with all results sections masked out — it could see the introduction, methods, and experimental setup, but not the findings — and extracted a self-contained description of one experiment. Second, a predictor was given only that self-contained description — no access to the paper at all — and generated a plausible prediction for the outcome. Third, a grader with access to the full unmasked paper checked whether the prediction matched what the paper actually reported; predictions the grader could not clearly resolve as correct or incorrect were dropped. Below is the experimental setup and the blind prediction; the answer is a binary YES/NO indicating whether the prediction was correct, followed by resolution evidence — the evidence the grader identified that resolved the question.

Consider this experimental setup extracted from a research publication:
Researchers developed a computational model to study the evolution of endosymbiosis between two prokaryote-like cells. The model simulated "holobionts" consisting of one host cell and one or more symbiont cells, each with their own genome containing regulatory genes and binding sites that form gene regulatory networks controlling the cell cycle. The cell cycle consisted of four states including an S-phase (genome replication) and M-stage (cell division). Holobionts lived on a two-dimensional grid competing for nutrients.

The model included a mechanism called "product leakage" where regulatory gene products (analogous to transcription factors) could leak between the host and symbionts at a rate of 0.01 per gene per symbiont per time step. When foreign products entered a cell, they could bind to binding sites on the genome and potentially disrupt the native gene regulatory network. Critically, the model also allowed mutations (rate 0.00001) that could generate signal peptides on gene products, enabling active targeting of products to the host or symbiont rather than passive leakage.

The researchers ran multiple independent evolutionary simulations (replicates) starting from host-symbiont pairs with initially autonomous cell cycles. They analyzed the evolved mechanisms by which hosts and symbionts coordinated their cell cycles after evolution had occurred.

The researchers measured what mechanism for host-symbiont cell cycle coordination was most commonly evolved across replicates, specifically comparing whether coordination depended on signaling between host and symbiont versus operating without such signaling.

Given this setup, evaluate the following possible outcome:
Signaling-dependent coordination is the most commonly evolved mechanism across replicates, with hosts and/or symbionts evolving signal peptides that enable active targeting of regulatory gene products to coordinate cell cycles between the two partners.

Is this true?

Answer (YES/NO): NO